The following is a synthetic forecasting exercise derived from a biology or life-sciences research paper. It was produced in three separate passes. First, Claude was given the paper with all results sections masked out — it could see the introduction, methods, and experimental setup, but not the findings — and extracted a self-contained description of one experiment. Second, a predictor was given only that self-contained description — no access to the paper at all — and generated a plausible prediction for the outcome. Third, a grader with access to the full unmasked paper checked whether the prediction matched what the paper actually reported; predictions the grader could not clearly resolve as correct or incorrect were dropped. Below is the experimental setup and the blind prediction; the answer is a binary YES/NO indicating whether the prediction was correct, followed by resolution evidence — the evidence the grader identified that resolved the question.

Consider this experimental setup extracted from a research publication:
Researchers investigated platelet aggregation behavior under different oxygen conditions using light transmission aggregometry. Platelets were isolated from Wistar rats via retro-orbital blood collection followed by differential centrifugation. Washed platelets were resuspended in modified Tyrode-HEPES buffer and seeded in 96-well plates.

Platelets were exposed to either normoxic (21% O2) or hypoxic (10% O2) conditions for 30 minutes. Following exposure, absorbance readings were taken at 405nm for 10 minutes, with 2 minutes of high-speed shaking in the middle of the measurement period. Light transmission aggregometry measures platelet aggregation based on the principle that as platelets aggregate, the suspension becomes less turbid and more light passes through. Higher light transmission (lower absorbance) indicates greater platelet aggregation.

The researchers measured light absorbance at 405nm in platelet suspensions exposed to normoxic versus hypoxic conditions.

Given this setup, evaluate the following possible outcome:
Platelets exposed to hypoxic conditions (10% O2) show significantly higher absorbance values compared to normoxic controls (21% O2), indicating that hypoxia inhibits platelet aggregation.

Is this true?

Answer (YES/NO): NO